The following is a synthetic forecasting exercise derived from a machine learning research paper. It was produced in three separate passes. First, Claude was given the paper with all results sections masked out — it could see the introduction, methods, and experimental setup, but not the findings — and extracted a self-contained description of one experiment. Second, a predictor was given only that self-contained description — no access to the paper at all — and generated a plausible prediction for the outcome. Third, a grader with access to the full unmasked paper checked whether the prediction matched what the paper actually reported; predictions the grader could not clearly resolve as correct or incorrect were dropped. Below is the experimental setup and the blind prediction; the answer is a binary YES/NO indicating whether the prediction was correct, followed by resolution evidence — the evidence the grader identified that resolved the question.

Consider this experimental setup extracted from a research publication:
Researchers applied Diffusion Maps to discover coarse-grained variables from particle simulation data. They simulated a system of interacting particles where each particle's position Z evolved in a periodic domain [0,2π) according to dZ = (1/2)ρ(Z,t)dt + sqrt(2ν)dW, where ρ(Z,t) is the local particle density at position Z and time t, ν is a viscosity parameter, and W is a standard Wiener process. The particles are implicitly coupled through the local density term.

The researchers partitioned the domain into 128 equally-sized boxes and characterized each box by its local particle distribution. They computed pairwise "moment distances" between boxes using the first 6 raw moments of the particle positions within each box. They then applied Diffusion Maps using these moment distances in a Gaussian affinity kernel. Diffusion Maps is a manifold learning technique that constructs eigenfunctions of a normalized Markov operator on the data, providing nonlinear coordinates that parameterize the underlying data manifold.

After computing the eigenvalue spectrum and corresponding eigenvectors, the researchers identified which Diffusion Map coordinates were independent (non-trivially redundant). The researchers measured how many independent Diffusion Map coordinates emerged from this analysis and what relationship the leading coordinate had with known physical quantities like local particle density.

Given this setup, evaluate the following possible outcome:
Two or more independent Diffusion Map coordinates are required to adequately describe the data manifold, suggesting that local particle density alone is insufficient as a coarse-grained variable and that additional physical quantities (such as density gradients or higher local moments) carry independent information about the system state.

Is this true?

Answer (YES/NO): NO